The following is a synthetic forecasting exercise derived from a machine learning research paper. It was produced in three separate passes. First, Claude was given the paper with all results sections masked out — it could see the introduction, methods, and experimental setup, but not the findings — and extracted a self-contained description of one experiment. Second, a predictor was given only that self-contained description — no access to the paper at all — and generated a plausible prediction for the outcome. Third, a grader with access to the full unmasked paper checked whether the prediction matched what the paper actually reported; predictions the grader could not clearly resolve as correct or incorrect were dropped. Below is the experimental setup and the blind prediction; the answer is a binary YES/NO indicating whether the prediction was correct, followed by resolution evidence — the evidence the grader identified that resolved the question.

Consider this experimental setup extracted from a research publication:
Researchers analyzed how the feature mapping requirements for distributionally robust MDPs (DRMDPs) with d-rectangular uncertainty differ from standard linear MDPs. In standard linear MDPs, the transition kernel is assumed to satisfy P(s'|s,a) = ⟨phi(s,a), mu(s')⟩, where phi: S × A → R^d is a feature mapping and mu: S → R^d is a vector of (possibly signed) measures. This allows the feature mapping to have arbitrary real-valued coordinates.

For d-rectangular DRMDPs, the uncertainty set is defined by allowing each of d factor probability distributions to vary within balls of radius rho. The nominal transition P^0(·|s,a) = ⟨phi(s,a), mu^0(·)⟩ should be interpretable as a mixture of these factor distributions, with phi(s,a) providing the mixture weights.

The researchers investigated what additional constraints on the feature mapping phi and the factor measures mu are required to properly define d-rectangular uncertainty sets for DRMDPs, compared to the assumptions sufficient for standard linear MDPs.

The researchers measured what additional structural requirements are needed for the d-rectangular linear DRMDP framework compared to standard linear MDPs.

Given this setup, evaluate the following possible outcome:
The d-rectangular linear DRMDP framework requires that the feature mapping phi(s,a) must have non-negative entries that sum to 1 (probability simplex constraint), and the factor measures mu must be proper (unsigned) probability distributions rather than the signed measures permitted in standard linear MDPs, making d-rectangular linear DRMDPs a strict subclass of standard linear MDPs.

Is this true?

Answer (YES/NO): YES